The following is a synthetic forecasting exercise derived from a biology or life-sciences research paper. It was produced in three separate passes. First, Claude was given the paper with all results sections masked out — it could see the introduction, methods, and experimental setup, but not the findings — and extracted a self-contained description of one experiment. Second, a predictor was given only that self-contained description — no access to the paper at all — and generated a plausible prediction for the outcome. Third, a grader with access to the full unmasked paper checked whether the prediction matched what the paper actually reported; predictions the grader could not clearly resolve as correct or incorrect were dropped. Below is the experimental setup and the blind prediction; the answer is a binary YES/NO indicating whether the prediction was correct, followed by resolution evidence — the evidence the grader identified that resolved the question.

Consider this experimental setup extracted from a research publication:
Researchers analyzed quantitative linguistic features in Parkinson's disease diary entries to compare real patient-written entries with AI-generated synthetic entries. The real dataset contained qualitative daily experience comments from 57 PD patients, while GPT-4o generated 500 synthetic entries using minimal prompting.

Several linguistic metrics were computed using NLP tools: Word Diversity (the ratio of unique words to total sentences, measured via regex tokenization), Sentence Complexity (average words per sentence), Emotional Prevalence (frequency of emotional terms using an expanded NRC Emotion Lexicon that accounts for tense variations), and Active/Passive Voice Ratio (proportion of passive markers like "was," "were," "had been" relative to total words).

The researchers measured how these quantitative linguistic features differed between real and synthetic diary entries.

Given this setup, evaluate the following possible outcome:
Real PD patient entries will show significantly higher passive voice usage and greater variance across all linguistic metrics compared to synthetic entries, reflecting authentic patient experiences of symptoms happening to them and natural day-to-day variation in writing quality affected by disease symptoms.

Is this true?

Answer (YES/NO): NO